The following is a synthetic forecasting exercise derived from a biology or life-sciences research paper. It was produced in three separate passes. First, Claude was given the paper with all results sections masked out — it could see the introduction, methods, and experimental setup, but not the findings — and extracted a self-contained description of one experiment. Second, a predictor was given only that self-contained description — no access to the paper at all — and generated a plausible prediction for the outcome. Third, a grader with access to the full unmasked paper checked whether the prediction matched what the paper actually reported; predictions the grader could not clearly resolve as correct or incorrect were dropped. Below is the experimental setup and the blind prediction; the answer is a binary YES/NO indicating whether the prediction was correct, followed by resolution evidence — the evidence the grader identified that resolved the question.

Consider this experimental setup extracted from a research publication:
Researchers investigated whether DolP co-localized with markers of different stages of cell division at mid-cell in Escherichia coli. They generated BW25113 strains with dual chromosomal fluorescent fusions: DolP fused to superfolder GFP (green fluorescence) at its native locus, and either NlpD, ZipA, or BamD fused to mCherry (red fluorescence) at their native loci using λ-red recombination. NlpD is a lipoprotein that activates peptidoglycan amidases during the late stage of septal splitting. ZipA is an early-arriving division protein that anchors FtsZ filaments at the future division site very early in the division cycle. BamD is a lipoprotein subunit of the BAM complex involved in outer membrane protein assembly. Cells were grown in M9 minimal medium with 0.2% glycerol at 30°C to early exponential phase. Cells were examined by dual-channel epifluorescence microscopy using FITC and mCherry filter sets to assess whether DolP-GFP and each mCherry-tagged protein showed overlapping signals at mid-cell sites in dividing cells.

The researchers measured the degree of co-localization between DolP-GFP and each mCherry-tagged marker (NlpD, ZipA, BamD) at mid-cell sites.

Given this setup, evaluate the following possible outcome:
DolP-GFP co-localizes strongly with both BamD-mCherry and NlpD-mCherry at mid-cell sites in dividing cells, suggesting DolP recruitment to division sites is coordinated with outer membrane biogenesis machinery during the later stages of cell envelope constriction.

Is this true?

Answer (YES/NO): NO